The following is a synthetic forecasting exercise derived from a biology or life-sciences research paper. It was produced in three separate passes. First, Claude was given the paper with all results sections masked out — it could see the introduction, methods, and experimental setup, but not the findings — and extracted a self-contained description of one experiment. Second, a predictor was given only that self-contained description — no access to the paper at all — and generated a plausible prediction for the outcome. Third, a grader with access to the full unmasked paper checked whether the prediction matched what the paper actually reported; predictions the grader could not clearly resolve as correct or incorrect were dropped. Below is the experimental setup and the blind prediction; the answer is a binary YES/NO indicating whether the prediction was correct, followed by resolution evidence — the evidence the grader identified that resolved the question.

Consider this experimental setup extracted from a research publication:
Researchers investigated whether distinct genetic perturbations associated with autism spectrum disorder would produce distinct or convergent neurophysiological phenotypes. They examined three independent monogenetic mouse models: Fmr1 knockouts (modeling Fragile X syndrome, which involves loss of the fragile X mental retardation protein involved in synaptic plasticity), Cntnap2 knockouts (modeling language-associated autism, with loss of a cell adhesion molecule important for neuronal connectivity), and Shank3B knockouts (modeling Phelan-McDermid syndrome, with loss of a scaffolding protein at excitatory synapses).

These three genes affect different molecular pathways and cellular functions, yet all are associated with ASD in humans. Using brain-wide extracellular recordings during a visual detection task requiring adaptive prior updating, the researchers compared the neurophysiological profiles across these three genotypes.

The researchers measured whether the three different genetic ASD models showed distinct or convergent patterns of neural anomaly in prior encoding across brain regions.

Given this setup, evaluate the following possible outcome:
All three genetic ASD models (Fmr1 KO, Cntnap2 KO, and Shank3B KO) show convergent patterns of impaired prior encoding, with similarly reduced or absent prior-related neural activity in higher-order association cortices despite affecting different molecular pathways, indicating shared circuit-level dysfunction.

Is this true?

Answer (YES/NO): NO